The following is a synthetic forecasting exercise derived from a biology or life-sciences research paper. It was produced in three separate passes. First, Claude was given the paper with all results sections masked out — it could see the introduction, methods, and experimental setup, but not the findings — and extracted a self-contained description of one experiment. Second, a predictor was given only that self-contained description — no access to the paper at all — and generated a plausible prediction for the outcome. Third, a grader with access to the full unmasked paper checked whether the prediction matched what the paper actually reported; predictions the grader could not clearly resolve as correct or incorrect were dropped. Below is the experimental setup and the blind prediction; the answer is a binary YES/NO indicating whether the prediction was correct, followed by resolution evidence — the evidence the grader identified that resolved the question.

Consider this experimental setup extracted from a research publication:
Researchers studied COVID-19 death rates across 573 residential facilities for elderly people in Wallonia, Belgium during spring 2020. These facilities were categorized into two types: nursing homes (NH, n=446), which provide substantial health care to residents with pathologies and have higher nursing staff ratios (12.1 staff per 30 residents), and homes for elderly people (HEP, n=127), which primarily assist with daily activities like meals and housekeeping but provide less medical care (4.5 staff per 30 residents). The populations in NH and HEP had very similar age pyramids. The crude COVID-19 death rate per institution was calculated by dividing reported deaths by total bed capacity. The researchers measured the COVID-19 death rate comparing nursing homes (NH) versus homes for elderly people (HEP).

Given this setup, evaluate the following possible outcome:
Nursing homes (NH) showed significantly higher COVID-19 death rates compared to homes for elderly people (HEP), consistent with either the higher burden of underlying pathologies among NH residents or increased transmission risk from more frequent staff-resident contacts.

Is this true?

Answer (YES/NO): YES